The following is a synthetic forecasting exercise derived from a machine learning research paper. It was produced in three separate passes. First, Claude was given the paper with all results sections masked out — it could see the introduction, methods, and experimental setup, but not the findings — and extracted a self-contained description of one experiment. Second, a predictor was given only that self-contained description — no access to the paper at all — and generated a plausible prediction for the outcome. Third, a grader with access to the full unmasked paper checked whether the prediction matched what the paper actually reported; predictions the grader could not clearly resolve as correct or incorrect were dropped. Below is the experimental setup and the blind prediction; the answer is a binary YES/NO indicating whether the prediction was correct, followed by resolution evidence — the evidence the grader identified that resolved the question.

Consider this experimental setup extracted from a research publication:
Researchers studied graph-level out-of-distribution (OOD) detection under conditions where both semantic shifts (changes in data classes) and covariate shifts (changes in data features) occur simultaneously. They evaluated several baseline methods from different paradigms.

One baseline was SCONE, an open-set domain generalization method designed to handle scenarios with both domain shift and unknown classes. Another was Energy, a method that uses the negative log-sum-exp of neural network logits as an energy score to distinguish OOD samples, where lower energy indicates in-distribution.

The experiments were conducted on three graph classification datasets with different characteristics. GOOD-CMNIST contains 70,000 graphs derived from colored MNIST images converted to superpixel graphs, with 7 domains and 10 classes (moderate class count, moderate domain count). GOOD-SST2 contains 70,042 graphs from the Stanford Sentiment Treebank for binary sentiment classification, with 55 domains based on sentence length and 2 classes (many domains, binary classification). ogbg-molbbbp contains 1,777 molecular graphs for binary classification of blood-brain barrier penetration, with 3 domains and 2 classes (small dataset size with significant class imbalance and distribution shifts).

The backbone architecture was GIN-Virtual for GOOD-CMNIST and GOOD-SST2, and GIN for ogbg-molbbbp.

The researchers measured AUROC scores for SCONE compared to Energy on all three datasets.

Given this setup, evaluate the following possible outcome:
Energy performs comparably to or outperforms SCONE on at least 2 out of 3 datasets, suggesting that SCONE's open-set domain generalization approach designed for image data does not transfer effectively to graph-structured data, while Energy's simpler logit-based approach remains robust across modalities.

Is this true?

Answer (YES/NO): YES